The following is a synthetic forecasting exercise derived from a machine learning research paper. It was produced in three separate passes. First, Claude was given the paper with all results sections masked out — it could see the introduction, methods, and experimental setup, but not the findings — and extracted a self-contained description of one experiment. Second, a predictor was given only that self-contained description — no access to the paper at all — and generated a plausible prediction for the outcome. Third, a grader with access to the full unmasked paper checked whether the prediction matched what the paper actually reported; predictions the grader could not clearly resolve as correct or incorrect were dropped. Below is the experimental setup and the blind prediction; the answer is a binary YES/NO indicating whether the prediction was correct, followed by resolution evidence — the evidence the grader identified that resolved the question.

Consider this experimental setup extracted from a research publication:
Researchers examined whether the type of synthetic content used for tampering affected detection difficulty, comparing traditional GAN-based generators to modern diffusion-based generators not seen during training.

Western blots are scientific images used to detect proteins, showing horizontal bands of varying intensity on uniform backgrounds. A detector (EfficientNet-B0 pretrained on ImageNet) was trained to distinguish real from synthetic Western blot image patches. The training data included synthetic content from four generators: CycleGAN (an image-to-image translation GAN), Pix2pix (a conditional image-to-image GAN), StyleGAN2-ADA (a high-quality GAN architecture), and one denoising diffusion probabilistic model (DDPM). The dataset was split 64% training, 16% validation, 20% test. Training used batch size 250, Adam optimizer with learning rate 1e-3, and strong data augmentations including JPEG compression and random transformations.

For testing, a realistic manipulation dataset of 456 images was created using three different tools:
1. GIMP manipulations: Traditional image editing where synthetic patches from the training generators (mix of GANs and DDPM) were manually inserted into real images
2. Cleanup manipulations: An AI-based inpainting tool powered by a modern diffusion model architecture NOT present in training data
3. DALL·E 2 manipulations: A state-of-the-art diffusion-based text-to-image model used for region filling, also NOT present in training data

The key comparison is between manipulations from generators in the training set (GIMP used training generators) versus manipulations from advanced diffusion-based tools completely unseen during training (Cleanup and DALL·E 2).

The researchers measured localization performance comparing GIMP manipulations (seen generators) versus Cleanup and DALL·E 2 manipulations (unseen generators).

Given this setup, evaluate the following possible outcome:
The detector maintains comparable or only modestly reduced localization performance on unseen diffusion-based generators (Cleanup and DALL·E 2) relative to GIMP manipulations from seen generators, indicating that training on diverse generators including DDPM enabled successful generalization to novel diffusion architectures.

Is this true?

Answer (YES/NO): YES